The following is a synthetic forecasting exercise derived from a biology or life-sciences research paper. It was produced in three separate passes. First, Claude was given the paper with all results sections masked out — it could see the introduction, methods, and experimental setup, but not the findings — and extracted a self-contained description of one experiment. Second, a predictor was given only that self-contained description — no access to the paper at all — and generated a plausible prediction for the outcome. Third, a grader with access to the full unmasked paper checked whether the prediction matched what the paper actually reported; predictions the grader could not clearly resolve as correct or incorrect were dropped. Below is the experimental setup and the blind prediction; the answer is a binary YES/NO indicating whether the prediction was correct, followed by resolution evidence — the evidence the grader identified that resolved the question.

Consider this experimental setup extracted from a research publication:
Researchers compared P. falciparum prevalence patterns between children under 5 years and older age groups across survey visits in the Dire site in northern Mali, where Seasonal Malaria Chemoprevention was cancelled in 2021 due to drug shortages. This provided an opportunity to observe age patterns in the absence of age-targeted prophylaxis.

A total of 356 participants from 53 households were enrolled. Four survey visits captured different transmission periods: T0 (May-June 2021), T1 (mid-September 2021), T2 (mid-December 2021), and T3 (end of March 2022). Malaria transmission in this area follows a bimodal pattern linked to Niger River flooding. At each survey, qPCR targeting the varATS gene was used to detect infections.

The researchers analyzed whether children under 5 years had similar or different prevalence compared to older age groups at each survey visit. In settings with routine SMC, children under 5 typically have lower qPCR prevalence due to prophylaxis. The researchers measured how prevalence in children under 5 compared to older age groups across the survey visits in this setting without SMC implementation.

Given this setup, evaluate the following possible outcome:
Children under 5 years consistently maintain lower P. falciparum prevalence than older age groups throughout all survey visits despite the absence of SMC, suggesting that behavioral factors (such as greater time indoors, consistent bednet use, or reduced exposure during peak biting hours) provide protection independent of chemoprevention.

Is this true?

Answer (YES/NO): NO